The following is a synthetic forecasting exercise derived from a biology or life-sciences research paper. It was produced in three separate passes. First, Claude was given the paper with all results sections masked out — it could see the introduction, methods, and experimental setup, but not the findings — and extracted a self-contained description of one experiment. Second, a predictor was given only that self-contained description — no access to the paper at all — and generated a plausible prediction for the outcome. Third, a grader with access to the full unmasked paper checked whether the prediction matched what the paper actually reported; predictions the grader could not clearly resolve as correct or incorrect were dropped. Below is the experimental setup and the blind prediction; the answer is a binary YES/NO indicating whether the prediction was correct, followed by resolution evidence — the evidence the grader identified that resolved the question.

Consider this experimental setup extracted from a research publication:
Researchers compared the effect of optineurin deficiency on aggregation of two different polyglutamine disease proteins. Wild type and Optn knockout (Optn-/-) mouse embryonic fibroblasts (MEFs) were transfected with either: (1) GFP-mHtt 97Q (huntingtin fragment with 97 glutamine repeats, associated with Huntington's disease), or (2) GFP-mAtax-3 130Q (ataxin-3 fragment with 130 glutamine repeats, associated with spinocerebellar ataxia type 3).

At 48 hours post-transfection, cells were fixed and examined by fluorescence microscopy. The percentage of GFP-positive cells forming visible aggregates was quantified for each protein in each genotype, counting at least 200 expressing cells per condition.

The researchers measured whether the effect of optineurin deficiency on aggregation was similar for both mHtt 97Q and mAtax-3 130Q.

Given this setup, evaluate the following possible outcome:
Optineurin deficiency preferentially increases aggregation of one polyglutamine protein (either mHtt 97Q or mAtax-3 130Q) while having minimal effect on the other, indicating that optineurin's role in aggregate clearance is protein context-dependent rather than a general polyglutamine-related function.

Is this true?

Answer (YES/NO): NO